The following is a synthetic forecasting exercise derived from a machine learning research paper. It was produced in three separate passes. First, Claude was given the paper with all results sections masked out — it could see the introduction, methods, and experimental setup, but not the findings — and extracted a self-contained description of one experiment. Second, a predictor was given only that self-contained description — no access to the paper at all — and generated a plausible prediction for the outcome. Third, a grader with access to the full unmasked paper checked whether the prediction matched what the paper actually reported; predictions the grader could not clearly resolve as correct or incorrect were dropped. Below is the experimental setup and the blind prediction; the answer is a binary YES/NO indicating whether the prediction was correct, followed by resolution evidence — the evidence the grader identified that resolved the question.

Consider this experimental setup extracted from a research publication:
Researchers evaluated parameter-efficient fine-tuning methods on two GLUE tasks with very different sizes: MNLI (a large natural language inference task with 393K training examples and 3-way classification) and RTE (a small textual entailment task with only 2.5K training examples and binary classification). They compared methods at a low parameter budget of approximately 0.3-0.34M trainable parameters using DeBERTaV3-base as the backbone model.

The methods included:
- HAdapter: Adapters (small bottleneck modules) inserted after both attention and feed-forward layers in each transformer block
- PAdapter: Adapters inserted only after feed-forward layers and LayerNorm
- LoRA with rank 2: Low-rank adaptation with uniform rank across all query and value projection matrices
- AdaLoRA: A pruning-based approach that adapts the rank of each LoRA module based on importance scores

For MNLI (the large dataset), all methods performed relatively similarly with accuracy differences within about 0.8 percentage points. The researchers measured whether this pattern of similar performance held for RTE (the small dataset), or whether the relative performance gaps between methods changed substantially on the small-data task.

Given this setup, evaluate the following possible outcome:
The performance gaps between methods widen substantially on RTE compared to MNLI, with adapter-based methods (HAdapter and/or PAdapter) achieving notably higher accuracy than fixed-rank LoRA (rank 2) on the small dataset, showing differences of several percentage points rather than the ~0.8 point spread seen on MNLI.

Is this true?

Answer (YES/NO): NO